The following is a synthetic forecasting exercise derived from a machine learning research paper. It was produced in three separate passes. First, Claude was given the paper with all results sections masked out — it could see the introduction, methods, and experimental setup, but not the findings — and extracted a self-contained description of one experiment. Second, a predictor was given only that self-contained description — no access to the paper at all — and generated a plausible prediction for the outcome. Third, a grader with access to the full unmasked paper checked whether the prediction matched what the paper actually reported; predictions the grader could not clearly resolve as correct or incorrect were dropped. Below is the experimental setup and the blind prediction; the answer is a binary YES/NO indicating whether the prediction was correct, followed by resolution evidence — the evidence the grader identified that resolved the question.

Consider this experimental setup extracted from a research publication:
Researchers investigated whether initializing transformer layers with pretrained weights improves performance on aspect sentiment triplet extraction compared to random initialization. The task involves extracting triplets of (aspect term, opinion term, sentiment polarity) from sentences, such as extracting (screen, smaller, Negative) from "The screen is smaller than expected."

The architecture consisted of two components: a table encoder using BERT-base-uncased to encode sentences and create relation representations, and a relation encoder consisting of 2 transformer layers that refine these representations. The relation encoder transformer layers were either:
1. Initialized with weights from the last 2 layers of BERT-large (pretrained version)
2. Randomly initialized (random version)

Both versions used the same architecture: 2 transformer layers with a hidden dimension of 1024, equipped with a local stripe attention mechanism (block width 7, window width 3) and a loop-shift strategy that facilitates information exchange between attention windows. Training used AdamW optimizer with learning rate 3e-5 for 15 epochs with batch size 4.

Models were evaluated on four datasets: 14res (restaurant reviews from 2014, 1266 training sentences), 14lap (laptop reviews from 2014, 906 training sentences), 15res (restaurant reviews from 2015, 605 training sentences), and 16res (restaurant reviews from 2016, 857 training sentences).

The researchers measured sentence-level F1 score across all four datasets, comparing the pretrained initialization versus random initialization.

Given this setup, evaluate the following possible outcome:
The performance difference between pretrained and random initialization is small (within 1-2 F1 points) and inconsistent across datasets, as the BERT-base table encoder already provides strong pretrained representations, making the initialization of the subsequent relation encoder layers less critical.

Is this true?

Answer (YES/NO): NO